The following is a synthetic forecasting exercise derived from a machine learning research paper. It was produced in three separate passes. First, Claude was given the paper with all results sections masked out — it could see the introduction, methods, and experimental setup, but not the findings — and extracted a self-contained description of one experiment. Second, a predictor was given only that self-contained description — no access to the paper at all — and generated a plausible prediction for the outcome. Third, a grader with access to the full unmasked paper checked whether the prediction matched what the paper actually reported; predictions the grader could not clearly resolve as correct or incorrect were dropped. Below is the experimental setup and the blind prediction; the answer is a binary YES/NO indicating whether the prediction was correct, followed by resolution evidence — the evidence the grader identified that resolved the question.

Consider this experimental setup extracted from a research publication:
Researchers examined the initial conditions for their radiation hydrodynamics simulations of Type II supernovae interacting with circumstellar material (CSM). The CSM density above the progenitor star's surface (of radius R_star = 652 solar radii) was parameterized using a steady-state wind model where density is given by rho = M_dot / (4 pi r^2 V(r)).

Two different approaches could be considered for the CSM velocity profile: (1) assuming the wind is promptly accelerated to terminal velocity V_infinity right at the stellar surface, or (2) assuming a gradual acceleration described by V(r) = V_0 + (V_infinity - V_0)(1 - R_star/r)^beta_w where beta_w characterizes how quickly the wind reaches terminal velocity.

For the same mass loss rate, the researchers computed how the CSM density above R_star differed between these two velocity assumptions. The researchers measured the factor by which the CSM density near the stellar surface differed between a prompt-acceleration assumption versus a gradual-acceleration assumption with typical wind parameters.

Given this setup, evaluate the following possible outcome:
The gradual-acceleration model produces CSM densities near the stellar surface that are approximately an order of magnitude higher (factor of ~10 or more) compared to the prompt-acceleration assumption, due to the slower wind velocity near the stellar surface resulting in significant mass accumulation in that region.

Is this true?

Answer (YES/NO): NO